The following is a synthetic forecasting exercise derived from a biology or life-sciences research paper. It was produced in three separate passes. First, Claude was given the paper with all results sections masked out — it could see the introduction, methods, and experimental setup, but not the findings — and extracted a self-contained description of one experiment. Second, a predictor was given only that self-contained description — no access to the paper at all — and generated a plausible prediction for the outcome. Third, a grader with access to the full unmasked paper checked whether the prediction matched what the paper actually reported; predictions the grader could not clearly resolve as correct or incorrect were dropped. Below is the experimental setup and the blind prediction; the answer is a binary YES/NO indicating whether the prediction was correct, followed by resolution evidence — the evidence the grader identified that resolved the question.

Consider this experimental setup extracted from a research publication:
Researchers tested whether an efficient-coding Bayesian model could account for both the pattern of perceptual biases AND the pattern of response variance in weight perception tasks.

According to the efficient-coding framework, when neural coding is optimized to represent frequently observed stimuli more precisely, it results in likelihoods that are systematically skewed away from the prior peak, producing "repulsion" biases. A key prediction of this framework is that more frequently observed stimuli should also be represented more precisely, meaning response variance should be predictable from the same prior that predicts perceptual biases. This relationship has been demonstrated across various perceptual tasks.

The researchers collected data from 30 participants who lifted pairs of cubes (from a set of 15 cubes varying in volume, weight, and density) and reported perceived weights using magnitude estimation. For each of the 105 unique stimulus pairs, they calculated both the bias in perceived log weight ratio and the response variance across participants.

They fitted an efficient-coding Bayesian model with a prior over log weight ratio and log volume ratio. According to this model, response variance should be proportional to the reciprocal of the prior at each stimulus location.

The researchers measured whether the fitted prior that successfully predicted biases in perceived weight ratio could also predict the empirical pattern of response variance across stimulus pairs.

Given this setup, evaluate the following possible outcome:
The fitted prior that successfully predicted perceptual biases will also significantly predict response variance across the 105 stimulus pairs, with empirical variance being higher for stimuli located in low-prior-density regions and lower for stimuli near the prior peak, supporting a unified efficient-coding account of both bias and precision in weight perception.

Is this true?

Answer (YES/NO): NO